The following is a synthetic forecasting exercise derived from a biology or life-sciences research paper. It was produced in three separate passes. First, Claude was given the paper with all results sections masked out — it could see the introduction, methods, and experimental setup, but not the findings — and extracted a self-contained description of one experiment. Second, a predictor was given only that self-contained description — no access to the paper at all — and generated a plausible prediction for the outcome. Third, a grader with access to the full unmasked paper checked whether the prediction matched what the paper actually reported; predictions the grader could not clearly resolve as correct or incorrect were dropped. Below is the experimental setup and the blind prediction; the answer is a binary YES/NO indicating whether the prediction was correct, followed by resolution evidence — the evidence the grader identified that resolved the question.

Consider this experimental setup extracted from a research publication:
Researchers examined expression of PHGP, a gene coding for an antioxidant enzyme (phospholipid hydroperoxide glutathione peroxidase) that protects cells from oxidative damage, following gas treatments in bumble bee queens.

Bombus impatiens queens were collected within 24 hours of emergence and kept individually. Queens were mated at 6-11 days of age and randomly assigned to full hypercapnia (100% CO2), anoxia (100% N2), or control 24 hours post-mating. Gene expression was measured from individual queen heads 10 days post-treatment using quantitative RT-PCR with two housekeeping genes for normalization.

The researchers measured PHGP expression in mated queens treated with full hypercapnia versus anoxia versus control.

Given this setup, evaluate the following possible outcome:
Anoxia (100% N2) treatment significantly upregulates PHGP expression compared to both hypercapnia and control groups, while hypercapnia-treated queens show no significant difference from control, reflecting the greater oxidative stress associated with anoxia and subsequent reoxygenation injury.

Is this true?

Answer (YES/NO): NO